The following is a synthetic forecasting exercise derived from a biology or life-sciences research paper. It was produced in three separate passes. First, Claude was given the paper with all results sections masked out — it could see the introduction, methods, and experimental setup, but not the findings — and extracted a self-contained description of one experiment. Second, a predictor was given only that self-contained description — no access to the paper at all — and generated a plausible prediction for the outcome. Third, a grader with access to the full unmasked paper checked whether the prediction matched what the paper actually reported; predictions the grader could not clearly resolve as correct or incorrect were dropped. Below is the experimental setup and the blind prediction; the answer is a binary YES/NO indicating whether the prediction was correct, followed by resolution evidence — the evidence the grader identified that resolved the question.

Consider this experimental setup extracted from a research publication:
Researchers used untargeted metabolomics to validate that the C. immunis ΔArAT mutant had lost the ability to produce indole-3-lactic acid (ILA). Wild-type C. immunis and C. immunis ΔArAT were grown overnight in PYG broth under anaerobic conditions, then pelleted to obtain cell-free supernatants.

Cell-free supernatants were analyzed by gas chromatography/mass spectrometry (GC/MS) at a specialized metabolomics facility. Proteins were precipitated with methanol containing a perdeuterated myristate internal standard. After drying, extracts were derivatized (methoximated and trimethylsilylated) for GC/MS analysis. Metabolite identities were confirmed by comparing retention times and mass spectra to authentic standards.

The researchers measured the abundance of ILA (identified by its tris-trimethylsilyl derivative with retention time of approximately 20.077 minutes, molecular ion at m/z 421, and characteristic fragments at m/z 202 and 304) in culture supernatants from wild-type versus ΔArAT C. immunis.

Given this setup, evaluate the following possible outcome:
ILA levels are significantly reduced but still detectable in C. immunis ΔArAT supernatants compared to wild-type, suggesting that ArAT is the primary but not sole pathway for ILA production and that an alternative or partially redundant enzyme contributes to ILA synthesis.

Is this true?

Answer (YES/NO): NO